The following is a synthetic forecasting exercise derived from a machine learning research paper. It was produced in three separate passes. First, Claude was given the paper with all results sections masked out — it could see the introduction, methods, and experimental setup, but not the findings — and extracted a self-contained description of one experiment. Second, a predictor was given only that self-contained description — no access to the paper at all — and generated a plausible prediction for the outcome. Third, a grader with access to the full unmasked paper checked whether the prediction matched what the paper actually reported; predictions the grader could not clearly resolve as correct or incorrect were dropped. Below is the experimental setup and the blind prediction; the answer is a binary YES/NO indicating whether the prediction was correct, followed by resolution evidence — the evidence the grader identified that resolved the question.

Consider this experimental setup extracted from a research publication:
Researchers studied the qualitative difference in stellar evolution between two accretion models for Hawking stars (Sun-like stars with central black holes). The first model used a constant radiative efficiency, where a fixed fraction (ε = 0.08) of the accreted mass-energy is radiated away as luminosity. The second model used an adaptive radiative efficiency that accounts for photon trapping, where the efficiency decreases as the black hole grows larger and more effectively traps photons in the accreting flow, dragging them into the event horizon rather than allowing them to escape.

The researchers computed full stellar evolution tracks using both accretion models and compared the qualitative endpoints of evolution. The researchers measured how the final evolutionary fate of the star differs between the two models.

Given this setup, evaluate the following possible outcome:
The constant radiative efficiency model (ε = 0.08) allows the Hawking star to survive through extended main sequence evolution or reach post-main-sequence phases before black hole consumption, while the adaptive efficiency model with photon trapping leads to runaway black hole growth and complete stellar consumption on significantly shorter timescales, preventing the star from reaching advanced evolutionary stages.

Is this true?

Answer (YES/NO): YES